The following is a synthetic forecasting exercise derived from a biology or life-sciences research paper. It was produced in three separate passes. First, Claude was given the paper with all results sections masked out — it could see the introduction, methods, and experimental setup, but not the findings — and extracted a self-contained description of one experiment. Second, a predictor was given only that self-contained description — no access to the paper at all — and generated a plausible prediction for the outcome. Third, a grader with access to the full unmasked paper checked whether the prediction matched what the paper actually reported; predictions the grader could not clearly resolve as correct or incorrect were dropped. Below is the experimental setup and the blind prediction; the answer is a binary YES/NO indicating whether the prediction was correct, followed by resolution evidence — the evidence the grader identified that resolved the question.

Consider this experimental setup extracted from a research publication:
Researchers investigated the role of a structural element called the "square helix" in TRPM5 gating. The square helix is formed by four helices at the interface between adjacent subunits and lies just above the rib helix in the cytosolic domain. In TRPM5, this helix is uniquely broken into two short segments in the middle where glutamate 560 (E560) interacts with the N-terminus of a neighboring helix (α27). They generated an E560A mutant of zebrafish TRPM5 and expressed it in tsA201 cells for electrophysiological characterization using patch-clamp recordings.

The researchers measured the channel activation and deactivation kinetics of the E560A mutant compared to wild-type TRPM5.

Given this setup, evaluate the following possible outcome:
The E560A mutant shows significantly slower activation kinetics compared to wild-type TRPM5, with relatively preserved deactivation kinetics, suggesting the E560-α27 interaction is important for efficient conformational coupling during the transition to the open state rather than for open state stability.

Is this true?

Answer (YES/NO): NO